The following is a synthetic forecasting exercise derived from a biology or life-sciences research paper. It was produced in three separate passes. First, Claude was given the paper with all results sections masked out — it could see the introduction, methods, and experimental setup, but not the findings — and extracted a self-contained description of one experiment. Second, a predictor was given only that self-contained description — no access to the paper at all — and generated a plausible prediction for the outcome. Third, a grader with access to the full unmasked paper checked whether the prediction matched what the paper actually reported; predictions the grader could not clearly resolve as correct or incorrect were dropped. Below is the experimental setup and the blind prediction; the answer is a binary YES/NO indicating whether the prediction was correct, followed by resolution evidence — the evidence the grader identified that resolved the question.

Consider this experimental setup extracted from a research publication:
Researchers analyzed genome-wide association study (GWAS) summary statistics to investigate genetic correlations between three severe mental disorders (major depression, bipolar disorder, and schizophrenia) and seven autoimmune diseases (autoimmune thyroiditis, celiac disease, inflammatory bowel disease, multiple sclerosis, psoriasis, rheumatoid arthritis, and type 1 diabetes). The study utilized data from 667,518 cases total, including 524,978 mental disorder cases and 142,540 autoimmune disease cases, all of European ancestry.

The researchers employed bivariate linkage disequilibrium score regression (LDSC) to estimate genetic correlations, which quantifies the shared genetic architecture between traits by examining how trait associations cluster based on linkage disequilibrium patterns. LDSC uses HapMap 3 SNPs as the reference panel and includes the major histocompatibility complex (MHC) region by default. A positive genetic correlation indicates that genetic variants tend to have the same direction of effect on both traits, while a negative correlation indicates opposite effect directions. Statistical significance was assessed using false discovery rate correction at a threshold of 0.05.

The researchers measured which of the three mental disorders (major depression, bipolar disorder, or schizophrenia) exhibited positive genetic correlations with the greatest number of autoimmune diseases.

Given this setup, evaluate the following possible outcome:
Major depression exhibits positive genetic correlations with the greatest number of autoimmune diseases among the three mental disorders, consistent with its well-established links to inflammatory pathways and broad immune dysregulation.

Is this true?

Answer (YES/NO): YES